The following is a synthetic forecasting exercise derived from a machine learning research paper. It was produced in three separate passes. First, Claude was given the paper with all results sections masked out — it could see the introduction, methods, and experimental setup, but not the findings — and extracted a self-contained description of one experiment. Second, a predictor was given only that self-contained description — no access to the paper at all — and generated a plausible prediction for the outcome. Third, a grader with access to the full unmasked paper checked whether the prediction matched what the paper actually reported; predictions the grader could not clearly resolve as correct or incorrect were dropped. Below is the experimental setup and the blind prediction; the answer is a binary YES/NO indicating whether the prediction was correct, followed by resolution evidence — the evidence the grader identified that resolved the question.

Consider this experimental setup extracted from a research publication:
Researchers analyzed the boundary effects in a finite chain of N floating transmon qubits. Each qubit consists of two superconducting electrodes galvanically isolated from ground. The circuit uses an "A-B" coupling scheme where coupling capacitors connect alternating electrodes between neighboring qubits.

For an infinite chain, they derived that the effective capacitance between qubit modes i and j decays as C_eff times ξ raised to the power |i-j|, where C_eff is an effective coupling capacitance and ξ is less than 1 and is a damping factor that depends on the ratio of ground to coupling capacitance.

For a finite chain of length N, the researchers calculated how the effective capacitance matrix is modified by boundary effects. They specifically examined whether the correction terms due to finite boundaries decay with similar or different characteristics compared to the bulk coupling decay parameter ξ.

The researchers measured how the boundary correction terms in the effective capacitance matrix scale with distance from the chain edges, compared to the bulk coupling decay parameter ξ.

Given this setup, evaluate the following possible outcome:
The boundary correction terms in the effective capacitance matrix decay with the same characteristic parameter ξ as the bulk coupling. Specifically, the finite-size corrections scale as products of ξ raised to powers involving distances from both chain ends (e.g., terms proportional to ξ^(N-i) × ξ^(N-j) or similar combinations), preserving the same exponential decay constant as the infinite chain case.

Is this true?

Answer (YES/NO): NO